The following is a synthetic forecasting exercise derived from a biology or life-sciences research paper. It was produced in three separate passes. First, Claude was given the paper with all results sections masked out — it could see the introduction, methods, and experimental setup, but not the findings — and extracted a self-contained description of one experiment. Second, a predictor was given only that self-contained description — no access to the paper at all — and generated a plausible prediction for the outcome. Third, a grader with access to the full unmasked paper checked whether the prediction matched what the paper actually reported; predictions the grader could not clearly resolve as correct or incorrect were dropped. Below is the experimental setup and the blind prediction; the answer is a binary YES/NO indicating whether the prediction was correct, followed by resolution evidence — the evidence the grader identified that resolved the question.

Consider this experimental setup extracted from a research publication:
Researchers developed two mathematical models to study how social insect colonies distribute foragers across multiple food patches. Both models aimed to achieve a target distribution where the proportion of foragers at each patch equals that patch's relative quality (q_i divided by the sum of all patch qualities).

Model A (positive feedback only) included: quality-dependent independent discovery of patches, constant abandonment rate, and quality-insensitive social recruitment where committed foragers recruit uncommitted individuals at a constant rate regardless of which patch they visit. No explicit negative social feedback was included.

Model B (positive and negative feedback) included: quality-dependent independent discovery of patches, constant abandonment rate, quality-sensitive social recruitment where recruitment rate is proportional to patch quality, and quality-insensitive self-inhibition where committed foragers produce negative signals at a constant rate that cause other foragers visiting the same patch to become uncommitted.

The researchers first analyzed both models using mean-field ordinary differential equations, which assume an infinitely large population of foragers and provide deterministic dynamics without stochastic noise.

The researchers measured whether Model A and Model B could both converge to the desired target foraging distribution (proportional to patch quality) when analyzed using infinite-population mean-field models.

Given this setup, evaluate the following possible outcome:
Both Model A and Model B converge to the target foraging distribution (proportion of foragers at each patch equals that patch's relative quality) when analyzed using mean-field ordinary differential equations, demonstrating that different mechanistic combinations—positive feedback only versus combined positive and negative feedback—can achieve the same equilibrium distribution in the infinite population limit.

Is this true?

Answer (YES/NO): YES